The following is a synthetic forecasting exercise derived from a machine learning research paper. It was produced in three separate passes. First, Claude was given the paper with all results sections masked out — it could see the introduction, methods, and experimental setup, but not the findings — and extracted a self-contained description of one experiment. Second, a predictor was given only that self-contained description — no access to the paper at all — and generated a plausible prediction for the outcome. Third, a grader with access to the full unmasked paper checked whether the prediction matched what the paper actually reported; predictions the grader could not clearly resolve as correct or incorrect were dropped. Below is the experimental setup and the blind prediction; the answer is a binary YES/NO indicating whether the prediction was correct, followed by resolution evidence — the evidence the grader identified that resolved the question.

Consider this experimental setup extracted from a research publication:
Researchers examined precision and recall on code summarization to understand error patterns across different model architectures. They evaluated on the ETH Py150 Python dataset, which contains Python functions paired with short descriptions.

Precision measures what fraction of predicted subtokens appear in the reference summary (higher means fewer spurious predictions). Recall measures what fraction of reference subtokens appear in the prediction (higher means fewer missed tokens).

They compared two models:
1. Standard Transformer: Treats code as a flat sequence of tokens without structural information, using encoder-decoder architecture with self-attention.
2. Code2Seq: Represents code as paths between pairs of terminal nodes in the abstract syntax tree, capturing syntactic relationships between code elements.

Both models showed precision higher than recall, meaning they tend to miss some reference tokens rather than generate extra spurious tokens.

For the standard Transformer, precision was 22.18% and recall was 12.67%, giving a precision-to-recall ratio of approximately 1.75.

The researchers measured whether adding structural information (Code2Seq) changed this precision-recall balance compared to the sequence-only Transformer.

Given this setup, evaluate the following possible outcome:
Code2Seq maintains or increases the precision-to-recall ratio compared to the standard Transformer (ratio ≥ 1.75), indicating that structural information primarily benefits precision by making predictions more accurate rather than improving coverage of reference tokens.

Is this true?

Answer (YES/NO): NO